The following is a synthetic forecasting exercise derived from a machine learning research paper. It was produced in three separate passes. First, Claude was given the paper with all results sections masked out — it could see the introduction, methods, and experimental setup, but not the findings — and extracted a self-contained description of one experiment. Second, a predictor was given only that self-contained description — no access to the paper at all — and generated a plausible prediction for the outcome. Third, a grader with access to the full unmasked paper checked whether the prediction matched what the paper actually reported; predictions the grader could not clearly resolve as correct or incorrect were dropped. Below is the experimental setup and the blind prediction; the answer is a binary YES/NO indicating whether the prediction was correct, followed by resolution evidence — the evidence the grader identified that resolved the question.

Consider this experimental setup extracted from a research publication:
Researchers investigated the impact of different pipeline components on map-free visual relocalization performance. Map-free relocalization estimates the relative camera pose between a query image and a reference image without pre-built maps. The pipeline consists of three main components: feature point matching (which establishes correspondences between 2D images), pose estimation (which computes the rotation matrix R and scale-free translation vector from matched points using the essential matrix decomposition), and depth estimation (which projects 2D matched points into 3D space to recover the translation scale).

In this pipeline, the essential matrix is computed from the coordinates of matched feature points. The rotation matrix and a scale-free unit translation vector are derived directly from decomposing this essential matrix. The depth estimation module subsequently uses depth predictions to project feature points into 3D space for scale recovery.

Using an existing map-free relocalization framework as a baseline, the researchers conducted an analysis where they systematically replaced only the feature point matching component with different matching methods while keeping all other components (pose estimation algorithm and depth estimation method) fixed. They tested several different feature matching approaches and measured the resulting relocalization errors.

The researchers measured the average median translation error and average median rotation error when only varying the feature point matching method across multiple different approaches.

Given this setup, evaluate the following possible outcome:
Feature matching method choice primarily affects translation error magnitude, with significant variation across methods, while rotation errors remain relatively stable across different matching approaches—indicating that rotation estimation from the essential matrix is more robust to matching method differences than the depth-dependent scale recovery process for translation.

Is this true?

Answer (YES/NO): NO